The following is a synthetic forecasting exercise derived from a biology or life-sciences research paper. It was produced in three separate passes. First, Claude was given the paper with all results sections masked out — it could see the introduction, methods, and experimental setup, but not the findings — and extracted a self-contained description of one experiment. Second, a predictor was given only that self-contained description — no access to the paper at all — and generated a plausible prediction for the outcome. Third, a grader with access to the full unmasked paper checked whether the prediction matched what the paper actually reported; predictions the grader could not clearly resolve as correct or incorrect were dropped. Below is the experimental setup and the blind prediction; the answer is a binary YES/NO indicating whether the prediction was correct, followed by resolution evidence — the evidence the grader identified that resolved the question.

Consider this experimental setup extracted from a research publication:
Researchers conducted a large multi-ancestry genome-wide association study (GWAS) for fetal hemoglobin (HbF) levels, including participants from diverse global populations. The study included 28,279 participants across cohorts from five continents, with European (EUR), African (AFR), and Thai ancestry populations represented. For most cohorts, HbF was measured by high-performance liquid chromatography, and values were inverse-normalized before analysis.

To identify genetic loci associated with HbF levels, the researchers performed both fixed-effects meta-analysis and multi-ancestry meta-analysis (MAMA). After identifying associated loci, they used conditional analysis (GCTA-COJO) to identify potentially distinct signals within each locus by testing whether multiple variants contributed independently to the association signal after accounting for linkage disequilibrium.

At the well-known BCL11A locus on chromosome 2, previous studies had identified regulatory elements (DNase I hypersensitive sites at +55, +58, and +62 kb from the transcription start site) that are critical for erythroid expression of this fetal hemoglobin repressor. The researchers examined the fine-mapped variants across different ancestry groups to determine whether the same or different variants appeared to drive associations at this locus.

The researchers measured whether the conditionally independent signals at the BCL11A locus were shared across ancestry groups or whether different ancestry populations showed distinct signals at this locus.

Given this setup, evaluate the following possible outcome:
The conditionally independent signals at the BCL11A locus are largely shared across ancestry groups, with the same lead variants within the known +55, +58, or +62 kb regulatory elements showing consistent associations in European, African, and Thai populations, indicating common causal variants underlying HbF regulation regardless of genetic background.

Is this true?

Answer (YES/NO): NO